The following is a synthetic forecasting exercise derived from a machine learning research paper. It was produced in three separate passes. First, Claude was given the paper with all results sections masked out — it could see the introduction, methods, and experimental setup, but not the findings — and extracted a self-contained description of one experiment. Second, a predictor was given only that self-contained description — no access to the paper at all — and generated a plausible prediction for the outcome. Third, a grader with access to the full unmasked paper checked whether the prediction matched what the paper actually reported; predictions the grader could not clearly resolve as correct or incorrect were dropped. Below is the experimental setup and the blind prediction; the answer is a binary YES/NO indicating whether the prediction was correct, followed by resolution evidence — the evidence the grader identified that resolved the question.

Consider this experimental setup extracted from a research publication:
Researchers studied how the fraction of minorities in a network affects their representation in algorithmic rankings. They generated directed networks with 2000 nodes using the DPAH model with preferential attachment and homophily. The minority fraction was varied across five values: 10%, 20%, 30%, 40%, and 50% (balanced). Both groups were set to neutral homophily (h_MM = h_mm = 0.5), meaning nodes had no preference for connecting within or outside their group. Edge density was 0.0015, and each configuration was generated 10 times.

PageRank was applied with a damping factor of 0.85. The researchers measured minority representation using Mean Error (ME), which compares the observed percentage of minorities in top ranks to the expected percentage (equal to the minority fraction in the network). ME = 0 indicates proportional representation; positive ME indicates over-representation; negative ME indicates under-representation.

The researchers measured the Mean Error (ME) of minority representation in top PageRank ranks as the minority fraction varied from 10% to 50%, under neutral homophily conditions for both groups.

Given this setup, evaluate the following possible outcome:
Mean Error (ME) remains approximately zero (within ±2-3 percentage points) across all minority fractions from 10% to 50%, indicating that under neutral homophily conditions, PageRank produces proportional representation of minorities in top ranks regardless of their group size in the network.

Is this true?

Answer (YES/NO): YES